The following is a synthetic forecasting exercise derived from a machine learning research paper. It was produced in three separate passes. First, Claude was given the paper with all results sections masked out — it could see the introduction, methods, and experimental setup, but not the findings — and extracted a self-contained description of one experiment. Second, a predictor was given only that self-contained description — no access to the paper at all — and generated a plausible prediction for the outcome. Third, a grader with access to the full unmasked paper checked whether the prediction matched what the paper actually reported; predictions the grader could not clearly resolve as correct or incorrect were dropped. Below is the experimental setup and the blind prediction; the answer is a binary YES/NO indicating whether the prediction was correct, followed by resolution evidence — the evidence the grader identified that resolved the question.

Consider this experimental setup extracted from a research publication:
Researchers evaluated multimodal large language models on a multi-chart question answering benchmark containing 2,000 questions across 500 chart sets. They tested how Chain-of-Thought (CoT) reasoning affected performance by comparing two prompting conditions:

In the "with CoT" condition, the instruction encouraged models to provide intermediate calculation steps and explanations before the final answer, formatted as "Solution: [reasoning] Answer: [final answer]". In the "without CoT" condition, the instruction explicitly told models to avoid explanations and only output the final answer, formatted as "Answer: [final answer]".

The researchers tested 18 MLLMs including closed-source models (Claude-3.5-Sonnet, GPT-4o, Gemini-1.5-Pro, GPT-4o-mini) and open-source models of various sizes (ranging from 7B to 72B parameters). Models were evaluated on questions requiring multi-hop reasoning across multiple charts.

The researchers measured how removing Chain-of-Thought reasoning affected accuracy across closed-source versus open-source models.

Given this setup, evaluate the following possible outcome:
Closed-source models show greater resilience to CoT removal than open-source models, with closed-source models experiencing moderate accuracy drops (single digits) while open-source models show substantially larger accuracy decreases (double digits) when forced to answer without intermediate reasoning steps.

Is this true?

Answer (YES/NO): NO